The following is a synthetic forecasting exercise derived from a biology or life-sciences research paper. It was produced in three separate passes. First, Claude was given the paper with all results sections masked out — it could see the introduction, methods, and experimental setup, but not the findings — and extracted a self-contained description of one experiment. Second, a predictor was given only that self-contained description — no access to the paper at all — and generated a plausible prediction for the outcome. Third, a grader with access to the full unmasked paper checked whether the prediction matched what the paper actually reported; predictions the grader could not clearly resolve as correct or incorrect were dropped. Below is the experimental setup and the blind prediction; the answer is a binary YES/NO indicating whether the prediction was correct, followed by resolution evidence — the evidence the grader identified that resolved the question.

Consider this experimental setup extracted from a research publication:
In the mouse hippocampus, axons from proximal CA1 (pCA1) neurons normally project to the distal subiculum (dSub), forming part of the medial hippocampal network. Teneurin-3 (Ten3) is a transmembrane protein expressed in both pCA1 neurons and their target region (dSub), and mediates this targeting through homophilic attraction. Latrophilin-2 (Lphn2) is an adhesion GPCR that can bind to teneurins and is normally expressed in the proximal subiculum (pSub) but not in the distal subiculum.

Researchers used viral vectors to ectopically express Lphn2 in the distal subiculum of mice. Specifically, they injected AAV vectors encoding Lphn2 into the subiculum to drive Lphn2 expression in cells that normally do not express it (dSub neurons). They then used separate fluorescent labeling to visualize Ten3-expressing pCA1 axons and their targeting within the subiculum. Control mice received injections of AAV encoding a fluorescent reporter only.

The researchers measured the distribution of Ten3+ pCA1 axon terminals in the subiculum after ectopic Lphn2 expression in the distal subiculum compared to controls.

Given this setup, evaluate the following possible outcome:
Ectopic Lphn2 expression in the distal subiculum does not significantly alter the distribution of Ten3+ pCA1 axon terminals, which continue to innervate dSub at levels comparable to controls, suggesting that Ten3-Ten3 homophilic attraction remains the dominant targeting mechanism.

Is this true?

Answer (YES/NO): NO